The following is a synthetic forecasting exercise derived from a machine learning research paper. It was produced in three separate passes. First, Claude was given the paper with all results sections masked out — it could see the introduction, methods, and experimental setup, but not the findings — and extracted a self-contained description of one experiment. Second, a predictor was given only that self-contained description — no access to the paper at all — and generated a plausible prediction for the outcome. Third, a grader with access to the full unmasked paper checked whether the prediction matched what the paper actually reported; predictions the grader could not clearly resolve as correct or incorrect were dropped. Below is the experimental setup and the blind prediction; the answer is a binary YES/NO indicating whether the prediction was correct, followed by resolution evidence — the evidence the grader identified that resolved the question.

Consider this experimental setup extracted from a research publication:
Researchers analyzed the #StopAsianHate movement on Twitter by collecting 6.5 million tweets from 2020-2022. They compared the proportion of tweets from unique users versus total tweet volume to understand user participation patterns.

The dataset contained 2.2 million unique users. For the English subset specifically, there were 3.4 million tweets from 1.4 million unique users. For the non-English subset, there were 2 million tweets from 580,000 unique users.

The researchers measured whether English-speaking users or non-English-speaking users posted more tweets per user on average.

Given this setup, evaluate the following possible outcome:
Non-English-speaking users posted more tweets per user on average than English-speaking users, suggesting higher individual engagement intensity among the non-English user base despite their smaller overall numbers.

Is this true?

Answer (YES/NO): YES